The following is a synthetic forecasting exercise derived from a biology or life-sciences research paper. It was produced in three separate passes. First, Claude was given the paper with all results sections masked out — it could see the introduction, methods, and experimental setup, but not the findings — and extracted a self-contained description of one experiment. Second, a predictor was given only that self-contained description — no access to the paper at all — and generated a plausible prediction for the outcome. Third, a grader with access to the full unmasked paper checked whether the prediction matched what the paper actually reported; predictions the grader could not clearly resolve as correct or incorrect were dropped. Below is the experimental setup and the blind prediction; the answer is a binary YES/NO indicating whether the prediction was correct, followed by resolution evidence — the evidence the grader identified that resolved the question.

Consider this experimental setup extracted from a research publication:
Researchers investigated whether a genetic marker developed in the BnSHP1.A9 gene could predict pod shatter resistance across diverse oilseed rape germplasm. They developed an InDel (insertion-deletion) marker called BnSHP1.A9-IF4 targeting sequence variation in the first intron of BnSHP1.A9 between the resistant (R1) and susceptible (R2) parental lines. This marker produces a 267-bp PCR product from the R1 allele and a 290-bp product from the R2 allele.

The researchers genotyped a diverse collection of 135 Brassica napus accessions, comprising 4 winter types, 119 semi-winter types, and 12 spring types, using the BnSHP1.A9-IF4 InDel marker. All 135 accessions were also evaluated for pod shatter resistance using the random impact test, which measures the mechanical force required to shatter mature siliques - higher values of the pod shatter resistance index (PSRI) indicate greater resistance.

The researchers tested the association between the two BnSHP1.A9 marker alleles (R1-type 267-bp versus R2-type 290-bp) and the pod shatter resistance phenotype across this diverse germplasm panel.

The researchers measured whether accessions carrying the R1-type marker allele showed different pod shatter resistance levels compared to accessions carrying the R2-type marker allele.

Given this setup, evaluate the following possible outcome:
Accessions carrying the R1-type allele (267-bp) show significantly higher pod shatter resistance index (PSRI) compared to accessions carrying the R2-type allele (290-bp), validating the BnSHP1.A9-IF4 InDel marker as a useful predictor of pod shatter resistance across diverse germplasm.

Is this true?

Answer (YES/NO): NO